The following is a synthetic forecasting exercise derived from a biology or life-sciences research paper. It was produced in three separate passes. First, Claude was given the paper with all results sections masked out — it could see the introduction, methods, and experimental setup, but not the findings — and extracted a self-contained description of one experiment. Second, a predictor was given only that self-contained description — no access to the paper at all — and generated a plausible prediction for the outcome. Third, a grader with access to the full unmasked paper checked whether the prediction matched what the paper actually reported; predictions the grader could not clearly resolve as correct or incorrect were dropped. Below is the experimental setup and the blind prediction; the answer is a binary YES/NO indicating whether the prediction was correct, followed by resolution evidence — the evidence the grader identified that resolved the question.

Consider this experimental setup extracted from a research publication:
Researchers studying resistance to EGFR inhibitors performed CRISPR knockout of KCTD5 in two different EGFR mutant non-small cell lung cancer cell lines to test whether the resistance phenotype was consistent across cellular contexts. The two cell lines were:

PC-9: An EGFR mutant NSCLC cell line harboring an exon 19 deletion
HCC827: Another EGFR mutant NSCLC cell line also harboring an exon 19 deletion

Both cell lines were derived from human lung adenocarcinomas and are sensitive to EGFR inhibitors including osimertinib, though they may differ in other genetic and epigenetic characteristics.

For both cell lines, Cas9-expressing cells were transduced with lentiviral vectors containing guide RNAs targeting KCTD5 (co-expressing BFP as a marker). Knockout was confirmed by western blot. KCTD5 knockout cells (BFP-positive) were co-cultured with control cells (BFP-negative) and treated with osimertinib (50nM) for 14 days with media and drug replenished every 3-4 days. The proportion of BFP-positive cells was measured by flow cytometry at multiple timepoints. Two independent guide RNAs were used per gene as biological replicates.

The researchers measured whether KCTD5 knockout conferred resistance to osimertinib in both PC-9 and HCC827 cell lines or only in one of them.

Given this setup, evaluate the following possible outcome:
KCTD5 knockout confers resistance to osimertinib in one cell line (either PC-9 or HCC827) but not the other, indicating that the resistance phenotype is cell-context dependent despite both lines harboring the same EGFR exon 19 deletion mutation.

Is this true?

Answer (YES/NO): NO